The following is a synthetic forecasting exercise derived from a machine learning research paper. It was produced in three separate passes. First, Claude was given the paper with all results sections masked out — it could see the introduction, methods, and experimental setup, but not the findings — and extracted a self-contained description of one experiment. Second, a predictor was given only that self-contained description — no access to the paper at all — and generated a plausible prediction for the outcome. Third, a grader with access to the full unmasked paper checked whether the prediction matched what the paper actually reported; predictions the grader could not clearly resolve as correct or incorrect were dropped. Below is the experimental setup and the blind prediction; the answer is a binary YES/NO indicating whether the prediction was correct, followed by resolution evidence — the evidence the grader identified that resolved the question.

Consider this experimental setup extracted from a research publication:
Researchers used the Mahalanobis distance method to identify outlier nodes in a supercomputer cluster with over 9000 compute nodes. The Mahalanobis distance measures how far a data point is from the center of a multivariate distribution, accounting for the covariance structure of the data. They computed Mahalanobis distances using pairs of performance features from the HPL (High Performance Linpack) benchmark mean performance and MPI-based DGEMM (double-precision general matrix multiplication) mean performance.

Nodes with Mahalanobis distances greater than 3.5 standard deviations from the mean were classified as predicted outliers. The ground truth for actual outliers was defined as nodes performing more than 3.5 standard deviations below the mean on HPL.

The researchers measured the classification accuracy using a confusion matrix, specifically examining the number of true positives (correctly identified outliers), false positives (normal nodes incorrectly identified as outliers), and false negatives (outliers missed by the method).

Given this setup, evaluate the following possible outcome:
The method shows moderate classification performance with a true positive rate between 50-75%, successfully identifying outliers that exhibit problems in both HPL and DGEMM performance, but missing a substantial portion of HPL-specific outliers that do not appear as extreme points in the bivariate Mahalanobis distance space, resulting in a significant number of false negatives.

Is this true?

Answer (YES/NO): NO